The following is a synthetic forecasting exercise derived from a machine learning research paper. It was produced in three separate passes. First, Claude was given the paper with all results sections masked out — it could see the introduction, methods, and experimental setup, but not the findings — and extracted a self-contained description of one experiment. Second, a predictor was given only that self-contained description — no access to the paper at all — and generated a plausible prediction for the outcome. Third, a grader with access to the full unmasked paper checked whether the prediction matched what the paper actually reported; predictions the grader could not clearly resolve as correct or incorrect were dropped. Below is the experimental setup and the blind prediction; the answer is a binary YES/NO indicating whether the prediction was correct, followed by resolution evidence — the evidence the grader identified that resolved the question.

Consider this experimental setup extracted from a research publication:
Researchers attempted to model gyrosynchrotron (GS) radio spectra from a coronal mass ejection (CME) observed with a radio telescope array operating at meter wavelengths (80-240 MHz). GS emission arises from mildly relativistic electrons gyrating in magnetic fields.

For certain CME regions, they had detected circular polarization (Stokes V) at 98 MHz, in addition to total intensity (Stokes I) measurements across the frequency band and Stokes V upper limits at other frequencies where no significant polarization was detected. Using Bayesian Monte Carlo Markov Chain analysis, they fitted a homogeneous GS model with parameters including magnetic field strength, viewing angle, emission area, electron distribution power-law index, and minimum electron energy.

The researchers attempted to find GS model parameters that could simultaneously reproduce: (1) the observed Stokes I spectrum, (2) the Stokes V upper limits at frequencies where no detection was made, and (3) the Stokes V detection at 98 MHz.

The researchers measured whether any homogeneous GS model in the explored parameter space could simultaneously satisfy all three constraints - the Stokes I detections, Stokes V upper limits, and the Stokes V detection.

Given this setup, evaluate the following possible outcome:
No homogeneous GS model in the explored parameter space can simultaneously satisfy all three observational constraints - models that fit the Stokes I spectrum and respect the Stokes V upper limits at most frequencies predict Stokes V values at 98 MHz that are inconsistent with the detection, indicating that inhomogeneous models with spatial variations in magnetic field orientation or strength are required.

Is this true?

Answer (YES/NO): YES